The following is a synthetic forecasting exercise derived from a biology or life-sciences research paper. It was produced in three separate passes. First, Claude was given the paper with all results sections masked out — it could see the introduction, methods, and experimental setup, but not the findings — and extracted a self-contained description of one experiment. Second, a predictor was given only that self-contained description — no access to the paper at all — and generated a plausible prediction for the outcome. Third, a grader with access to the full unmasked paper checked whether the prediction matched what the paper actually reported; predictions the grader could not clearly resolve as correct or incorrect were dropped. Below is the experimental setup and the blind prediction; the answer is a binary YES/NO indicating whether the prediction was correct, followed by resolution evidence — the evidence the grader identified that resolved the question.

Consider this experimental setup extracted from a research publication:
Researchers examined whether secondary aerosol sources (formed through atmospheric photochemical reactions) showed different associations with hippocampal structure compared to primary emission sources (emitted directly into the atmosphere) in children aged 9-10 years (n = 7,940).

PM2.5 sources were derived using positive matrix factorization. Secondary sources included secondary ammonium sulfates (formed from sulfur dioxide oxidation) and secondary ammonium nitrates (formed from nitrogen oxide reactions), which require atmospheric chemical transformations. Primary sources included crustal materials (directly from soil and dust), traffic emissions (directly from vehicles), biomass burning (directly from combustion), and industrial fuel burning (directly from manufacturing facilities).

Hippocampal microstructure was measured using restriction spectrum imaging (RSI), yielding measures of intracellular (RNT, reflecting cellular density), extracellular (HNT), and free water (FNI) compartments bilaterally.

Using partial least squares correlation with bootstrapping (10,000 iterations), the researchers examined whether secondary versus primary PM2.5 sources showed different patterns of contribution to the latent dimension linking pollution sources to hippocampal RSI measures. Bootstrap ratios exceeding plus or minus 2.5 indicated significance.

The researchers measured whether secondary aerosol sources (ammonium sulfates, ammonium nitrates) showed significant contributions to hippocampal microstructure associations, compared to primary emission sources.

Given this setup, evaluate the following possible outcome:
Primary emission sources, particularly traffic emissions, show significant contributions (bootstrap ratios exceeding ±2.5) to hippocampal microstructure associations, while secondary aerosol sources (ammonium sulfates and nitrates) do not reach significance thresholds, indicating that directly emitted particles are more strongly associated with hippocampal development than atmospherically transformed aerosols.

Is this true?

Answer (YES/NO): NO